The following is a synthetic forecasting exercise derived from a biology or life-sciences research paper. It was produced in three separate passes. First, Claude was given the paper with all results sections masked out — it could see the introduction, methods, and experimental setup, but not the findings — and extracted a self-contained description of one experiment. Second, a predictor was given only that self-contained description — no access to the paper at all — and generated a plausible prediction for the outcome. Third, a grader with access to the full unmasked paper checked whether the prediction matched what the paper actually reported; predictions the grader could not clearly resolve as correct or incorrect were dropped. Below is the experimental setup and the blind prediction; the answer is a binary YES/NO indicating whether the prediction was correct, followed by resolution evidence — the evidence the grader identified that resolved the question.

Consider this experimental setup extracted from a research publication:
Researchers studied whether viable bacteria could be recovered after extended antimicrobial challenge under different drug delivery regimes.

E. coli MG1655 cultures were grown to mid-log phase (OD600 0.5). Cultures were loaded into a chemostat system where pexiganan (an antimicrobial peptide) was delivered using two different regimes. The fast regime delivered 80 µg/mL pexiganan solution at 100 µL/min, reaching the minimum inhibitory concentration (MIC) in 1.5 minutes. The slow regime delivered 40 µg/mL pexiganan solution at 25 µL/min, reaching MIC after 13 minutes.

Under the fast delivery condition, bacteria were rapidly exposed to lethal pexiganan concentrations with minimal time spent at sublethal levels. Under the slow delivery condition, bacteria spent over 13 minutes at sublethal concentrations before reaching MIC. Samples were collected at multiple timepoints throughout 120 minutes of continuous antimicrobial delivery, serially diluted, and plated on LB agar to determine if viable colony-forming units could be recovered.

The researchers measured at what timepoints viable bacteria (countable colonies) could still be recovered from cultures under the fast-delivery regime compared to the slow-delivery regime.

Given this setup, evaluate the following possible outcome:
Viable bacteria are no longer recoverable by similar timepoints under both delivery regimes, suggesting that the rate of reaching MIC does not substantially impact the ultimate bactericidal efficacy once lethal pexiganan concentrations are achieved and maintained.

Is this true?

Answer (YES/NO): NO